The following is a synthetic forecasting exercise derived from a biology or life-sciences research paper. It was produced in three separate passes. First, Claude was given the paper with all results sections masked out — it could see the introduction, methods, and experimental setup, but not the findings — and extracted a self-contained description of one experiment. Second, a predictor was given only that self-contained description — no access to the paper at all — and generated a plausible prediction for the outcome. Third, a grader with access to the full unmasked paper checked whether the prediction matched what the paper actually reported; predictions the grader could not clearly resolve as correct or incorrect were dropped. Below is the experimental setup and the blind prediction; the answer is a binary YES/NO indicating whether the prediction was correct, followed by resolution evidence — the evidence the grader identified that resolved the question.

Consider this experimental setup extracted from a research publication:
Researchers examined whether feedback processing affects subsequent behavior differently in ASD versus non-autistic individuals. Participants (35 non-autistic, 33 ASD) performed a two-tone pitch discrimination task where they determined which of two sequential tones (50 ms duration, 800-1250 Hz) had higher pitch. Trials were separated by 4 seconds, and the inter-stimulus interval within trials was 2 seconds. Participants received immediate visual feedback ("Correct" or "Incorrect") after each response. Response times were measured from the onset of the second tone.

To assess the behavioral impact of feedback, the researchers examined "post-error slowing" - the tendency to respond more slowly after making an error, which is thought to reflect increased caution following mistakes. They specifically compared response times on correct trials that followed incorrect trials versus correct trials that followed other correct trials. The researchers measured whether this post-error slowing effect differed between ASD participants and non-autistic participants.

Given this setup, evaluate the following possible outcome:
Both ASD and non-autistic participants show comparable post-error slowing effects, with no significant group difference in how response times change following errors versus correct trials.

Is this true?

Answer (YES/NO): NO